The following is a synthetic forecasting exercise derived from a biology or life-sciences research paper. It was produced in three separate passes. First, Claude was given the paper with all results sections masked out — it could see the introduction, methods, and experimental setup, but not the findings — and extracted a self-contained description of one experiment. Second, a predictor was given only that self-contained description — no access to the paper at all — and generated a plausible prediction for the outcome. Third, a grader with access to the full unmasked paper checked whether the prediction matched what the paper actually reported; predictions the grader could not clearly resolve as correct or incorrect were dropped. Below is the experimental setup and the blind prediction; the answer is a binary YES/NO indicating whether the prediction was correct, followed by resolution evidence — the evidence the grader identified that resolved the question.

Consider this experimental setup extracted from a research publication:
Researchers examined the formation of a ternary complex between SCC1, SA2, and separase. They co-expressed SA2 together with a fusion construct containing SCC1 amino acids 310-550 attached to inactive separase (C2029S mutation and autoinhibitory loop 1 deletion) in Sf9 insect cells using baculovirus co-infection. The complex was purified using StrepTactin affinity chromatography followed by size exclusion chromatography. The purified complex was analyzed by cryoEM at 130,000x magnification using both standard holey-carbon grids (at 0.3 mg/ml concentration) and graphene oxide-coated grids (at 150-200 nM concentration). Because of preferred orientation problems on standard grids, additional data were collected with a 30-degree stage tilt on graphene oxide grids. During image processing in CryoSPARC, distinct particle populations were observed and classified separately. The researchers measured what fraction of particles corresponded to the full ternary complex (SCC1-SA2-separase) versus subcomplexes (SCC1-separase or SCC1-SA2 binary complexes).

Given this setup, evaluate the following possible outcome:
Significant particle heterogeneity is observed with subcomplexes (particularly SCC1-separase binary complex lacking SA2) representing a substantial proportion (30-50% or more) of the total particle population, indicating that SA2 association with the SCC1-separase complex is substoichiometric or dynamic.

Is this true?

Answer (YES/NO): YES